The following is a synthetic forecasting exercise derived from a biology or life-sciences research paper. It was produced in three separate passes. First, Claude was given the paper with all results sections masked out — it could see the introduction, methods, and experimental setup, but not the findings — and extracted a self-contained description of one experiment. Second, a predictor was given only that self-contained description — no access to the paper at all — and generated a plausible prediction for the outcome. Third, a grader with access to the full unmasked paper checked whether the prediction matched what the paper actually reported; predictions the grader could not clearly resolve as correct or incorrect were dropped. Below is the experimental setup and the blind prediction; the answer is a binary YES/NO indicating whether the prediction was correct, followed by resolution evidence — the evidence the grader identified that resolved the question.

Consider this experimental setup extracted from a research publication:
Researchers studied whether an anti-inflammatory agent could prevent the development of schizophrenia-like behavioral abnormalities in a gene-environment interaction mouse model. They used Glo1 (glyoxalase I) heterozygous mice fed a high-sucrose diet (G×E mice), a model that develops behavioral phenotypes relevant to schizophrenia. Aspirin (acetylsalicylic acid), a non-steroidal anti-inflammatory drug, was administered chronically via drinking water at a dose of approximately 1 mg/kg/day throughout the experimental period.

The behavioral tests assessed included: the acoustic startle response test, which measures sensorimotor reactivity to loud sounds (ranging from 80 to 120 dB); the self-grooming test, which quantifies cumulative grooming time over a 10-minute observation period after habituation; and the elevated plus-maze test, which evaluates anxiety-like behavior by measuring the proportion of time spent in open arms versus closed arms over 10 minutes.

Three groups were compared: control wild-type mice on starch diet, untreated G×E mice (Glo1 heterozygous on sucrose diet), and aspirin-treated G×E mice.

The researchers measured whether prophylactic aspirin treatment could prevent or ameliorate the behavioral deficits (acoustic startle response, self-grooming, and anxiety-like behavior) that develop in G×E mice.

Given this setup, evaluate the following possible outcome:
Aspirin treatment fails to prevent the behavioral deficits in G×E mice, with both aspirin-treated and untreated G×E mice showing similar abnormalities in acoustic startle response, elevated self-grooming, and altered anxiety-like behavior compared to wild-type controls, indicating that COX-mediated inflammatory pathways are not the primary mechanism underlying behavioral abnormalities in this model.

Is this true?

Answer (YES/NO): NO